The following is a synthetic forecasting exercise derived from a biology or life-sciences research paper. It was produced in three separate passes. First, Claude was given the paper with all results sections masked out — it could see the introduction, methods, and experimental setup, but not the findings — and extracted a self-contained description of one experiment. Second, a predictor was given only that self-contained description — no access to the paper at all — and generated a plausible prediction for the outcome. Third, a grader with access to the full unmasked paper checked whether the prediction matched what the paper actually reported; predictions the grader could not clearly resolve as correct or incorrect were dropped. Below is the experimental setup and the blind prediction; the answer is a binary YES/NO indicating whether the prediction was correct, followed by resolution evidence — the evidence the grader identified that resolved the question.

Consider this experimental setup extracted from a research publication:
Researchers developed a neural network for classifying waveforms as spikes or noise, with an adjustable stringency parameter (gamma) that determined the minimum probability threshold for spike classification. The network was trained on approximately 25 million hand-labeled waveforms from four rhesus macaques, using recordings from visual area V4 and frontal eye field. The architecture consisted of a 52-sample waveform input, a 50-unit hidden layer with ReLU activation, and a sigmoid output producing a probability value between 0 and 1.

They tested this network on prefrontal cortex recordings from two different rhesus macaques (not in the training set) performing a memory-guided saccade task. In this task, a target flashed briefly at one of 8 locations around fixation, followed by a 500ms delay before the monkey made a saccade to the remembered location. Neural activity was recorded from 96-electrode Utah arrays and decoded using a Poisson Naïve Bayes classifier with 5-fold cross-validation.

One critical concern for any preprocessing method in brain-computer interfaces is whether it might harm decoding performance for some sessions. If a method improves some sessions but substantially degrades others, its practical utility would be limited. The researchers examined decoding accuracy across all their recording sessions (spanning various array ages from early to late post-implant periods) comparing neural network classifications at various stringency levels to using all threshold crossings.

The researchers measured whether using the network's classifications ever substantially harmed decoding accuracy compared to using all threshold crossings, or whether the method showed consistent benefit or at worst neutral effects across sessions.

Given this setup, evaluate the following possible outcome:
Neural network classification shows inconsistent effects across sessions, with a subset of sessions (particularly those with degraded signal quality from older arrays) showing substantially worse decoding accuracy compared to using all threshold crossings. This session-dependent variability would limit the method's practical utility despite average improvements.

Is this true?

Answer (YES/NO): NO